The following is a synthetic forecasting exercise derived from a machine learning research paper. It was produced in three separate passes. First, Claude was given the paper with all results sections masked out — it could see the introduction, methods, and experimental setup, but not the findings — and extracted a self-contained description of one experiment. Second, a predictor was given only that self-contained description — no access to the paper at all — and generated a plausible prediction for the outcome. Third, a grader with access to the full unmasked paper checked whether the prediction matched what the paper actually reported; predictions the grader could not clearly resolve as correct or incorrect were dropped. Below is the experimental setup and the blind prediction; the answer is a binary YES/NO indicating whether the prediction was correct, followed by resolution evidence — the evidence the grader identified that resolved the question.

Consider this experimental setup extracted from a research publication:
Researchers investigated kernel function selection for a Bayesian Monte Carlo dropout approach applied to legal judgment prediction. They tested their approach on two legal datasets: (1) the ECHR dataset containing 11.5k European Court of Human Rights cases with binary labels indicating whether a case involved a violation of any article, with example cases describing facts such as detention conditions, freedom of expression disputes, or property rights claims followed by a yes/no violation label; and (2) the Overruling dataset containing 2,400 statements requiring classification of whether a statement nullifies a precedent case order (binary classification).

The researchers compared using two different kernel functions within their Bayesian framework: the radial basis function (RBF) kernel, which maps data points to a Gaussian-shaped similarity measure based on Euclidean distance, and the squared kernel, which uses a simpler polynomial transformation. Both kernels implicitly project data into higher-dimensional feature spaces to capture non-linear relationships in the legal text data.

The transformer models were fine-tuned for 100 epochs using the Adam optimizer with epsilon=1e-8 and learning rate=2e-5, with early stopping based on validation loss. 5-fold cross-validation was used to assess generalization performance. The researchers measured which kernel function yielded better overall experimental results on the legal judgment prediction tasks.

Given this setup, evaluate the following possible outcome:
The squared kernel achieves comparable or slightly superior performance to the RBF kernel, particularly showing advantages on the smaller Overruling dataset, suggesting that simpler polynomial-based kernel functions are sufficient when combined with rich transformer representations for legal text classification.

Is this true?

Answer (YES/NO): NO